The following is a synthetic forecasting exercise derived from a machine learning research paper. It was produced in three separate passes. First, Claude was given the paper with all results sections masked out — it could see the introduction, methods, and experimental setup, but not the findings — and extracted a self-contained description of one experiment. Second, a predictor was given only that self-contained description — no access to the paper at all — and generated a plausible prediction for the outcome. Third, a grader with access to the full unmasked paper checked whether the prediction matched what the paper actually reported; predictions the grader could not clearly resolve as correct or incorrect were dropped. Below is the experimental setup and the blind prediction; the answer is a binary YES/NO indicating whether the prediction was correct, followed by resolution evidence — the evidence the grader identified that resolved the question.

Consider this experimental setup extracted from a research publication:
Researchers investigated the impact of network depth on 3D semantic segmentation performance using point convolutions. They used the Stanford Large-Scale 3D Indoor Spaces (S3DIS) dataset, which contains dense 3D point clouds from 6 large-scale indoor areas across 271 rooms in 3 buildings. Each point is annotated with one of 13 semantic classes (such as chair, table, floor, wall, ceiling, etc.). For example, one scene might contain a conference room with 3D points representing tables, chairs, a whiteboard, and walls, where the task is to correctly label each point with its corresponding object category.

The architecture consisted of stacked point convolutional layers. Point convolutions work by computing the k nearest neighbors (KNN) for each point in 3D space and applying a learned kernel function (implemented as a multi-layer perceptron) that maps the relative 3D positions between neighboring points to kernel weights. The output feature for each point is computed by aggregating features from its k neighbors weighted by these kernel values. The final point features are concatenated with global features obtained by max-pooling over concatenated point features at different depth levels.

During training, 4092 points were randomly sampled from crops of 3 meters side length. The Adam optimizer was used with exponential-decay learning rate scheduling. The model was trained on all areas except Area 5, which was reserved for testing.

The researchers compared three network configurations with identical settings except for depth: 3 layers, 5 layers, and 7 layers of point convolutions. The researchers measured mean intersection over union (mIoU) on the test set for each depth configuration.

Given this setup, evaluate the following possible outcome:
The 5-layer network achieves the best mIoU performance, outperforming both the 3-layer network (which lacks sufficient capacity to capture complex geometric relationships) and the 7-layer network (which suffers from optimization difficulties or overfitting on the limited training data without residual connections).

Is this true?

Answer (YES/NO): NO